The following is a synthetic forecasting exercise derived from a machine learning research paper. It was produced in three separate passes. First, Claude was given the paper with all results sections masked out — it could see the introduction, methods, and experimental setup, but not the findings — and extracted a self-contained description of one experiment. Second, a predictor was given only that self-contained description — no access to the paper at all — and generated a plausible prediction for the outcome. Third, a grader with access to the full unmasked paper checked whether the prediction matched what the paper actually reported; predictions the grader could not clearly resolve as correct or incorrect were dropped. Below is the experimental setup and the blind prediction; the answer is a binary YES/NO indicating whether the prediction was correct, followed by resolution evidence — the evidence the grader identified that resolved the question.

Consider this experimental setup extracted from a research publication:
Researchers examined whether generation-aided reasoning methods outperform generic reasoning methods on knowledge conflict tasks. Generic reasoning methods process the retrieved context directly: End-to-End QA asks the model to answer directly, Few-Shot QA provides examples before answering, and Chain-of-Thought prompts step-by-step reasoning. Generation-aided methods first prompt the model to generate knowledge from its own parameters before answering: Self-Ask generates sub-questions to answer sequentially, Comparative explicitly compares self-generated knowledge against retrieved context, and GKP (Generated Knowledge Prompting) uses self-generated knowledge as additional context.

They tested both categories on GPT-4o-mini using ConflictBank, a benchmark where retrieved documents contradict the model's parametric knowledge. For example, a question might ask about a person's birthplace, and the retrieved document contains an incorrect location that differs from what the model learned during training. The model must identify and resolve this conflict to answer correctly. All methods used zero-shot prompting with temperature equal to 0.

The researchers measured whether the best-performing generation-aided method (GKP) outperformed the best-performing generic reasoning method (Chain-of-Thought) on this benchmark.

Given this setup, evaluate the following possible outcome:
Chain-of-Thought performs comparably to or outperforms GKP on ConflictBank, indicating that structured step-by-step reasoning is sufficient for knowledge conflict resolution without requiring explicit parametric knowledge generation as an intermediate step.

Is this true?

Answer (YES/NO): NO